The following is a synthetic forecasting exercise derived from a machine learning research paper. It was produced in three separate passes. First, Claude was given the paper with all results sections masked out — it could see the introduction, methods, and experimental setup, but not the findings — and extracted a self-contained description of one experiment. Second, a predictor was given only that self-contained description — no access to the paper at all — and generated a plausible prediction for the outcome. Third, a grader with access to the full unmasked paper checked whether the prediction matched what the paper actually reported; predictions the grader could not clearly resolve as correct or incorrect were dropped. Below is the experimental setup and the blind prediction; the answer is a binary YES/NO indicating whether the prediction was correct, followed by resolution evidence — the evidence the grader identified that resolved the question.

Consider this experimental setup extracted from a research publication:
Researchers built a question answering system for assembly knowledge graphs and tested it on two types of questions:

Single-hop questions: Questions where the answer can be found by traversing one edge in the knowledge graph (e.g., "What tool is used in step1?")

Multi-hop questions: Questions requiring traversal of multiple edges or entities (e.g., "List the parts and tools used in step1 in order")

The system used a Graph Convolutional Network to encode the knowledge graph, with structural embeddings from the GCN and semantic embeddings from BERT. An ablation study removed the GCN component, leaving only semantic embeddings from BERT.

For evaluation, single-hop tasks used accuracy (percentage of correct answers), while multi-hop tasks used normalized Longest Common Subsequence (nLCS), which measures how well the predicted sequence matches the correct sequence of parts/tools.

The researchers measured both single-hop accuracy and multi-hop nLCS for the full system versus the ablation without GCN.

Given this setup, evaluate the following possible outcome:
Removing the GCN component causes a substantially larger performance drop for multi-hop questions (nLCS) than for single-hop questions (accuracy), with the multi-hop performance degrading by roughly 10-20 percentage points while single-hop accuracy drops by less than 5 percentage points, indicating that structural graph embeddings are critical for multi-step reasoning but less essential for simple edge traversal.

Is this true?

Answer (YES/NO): YES